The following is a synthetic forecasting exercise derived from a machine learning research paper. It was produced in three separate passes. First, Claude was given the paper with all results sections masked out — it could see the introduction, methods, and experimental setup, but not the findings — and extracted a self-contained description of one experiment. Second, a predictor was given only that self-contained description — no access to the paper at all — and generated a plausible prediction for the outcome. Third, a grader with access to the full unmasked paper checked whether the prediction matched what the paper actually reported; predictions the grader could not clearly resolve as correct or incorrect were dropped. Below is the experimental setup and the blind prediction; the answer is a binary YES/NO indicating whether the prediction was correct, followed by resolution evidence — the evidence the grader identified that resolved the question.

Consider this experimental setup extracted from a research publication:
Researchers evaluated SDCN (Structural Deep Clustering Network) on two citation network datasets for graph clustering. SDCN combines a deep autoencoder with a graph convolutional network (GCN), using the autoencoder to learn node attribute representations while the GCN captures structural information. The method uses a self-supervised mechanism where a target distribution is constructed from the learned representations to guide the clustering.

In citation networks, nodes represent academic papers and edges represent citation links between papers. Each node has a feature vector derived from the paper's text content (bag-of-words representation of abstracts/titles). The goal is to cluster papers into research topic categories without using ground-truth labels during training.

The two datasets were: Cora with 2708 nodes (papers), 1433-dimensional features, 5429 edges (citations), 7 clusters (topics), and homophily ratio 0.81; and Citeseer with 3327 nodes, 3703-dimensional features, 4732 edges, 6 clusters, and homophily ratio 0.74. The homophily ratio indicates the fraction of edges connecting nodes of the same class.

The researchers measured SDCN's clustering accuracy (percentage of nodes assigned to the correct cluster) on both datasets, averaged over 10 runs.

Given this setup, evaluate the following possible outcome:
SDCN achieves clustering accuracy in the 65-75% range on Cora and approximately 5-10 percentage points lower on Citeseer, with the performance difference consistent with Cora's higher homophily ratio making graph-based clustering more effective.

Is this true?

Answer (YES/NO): NO